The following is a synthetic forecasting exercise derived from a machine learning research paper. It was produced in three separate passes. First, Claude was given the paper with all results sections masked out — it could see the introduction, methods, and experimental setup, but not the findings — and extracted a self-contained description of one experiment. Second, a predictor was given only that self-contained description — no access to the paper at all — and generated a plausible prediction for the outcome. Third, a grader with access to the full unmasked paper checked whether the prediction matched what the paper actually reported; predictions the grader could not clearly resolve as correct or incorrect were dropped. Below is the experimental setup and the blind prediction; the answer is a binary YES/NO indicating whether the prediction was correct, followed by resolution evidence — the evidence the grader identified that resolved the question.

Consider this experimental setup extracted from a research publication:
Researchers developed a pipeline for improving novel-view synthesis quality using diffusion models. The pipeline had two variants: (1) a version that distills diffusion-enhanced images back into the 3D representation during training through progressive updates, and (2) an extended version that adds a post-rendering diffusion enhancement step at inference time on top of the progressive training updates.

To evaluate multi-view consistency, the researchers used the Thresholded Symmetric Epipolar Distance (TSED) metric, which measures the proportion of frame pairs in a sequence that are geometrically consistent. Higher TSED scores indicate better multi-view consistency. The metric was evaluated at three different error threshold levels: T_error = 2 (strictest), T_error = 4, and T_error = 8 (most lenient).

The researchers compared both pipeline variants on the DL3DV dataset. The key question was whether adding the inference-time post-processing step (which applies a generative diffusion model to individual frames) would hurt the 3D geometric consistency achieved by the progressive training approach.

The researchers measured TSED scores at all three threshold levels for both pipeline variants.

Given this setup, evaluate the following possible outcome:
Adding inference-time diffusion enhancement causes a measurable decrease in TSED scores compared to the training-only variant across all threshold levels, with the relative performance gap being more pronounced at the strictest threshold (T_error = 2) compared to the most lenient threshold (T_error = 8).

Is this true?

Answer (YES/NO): NO